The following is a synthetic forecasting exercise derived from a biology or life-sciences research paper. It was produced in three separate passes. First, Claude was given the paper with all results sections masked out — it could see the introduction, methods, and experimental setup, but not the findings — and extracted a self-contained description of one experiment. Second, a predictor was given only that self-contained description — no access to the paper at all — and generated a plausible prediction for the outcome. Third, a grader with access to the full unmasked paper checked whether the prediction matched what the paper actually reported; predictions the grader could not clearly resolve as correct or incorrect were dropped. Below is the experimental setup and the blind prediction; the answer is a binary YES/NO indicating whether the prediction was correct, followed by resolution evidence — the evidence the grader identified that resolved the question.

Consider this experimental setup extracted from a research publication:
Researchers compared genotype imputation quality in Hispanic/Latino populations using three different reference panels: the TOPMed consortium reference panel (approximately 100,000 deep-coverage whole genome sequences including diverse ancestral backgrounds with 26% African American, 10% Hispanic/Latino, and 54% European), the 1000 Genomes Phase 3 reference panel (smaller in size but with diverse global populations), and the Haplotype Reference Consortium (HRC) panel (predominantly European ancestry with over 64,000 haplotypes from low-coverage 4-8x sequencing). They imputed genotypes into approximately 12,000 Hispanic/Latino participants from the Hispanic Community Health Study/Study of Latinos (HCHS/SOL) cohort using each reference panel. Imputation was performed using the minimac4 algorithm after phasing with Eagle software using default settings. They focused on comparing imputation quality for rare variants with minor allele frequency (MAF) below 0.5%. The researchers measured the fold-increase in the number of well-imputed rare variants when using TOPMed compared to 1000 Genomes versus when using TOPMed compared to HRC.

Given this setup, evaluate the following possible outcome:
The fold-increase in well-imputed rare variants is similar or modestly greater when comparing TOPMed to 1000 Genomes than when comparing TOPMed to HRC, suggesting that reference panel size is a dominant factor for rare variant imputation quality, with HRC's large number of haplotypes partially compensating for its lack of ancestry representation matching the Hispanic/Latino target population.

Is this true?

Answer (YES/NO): NO